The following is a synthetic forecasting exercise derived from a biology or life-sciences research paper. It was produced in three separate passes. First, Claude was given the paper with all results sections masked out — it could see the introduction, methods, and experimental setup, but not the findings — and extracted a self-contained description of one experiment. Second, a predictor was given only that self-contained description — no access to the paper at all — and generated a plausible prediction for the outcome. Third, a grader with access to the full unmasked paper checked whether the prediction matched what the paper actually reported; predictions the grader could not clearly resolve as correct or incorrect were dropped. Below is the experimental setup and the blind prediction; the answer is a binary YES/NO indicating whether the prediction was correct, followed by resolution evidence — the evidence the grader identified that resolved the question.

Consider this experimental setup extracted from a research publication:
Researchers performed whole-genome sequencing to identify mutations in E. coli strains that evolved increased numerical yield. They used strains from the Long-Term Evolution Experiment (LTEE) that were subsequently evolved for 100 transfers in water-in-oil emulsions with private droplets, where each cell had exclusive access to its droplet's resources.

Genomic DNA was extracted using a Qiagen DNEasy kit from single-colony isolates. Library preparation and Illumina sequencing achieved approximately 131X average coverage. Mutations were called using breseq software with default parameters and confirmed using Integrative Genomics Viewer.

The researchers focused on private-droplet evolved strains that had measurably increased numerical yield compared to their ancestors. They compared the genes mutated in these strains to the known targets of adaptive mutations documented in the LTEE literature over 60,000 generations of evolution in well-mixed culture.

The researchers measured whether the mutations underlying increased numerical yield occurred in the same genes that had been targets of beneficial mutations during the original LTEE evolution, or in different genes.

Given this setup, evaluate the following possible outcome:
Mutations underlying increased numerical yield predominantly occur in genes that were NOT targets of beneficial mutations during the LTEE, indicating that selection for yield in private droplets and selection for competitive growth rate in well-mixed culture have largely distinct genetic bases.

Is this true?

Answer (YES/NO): YES